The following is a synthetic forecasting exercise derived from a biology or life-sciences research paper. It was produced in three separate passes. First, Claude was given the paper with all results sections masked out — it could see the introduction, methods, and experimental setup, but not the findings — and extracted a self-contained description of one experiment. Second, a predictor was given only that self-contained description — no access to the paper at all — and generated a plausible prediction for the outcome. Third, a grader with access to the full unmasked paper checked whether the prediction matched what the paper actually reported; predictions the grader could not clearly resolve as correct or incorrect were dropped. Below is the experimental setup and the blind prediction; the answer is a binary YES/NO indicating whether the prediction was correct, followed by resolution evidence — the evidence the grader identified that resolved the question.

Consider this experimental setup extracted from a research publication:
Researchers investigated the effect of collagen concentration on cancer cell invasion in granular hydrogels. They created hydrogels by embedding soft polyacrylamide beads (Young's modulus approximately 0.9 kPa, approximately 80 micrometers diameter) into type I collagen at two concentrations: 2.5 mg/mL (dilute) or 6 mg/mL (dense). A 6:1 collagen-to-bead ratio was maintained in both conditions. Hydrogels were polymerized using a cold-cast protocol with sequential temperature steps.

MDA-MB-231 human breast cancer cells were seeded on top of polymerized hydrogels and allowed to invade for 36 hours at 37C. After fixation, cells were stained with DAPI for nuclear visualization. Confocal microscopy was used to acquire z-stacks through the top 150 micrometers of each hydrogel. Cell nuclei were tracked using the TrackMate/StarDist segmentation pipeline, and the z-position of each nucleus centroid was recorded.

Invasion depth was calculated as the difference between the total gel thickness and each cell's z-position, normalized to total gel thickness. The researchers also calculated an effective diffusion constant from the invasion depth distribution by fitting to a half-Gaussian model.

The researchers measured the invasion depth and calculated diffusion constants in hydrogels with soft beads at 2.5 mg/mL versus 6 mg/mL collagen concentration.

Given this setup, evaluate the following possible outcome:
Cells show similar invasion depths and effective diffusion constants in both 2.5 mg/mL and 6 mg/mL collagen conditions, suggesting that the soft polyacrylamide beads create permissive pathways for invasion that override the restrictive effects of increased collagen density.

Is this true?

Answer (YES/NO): NO